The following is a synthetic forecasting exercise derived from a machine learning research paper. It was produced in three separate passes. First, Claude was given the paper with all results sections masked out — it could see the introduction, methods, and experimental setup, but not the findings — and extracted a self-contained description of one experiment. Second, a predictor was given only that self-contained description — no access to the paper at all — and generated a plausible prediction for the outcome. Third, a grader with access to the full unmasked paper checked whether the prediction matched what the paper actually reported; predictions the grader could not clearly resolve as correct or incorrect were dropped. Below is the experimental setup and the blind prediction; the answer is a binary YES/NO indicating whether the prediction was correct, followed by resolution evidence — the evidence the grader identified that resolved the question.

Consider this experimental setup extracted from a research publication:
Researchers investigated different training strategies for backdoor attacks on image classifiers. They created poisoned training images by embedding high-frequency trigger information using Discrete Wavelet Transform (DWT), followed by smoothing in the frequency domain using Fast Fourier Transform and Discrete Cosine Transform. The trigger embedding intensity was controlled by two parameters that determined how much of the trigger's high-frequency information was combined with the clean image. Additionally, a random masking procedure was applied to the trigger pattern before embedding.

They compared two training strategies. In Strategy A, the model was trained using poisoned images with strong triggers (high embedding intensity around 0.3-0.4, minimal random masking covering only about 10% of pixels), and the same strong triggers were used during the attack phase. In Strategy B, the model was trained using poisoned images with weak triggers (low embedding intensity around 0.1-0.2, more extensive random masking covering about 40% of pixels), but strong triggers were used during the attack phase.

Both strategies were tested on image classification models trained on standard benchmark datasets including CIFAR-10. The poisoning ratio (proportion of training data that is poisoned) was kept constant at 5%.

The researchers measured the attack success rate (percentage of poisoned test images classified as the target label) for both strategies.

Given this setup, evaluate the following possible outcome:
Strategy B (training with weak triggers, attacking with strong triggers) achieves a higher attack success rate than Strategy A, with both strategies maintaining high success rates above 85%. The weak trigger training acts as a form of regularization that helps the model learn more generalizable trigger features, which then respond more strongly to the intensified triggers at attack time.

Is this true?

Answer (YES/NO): YES